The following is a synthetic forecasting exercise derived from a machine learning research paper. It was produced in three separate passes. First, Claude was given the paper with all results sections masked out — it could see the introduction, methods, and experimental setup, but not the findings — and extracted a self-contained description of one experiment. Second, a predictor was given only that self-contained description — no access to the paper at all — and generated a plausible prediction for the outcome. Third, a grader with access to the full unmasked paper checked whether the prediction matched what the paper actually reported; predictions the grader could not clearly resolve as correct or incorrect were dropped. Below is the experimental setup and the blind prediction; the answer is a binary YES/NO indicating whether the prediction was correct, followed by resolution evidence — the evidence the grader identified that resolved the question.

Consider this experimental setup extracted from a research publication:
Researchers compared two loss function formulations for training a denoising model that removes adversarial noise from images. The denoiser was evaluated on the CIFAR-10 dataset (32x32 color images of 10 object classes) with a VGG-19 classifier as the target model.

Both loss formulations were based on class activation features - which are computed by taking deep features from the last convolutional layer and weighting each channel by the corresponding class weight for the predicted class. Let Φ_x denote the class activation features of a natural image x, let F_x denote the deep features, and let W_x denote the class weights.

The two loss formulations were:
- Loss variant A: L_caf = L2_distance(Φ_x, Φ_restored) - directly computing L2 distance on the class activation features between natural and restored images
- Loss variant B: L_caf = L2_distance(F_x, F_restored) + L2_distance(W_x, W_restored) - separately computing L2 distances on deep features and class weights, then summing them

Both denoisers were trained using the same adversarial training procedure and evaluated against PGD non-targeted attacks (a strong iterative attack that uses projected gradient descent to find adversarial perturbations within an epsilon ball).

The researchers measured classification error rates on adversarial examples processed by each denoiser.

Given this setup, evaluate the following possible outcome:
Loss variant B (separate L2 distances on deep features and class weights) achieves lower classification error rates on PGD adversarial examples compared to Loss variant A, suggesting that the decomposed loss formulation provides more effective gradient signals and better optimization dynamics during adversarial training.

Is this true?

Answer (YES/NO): YES